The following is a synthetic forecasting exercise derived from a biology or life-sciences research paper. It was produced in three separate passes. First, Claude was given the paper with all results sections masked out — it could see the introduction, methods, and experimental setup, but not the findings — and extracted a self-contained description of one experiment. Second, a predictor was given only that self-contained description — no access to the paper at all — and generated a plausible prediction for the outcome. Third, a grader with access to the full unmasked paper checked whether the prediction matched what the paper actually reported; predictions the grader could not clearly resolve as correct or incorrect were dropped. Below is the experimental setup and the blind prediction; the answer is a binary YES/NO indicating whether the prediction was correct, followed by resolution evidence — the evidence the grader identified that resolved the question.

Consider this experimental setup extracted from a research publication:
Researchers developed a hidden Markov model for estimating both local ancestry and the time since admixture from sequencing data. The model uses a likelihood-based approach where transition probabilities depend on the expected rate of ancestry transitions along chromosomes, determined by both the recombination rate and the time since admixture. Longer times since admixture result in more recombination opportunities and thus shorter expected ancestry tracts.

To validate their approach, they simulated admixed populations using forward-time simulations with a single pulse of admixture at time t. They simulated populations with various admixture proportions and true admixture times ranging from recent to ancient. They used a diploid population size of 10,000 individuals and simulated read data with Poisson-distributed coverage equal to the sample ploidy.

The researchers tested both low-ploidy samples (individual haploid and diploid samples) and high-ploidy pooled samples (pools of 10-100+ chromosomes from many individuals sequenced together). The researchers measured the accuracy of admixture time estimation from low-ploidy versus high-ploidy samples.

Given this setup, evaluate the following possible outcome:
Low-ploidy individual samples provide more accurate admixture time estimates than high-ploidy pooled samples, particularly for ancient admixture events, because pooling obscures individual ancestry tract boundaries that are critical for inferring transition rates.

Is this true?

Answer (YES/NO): YES